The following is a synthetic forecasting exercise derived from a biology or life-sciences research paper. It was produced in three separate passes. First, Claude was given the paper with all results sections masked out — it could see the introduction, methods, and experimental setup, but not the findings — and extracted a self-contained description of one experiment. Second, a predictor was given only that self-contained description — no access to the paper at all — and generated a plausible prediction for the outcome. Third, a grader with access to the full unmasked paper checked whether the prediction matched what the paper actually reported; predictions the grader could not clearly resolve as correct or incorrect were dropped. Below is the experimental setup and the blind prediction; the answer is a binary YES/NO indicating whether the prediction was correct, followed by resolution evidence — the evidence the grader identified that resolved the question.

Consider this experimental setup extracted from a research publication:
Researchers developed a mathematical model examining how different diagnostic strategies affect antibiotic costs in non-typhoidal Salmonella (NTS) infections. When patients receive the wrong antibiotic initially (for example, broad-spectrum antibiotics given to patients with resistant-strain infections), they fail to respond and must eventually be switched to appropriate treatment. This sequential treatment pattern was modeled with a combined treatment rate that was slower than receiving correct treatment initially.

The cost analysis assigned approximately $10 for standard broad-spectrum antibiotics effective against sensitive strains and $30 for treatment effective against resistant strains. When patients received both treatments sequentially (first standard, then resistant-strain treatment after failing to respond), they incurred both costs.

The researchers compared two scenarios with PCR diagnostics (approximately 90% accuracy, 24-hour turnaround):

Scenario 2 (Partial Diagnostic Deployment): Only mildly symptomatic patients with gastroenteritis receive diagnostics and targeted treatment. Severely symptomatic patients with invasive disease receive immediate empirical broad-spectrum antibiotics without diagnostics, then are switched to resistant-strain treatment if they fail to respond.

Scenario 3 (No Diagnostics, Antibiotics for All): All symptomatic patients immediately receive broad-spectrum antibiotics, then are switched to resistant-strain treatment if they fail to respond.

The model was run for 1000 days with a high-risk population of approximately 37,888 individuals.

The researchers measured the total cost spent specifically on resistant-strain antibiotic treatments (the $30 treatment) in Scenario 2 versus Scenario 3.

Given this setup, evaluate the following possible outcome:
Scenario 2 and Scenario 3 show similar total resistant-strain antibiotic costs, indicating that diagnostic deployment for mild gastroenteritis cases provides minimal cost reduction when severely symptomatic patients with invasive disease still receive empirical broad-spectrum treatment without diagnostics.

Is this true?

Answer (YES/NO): NO